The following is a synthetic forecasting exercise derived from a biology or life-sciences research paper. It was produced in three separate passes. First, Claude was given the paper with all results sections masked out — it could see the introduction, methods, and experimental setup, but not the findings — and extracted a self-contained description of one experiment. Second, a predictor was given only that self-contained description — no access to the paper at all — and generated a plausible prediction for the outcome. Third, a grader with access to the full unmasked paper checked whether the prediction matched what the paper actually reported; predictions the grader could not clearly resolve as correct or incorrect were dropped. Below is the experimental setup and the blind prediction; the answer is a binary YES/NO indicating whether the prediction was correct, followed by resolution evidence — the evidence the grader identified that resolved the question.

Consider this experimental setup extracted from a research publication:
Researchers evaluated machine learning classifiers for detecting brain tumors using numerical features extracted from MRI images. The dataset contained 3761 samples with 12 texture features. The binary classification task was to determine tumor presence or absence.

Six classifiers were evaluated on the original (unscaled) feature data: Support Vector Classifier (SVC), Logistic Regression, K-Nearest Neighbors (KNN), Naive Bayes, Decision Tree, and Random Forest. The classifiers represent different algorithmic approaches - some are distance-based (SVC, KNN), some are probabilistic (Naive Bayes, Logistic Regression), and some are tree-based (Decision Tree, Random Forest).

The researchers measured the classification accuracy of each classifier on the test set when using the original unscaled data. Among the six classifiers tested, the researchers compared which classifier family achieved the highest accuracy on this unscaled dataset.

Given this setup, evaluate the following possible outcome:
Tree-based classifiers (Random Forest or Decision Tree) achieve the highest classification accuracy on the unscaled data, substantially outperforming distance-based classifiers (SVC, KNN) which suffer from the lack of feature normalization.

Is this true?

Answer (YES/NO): YES